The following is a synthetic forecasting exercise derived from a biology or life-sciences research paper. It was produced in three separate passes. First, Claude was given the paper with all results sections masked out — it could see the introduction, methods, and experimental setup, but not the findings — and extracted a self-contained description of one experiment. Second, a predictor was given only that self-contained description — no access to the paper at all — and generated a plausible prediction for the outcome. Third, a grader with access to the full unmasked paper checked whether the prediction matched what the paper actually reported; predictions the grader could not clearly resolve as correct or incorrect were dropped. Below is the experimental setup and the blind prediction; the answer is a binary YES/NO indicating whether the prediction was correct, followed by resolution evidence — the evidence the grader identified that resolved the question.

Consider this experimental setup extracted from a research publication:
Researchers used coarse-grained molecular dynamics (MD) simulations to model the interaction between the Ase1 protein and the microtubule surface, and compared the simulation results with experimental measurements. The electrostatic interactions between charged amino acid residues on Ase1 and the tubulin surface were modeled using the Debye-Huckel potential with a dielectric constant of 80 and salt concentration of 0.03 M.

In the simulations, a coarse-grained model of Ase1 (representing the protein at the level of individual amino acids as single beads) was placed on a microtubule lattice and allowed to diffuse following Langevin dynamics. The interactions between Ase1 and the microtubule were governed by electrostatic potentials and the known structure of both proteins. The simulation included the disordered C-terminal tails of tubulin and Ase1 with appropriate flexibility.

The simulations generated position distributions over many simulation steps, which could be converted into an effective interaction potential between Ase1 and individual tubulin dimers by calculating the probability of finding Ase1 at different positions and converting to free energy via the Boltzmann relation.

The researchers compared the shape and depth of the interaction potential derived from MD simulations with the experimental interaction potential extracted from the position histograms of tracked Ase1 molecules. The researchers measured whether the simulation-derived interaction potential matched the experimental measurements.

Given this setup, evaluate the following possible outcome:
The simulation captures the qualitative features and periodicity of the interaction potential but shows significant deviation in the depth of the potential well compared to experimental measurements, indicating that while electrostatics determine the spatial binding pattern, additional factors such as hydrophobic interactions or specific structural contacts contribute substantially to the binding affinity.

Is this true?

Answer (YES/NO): NO